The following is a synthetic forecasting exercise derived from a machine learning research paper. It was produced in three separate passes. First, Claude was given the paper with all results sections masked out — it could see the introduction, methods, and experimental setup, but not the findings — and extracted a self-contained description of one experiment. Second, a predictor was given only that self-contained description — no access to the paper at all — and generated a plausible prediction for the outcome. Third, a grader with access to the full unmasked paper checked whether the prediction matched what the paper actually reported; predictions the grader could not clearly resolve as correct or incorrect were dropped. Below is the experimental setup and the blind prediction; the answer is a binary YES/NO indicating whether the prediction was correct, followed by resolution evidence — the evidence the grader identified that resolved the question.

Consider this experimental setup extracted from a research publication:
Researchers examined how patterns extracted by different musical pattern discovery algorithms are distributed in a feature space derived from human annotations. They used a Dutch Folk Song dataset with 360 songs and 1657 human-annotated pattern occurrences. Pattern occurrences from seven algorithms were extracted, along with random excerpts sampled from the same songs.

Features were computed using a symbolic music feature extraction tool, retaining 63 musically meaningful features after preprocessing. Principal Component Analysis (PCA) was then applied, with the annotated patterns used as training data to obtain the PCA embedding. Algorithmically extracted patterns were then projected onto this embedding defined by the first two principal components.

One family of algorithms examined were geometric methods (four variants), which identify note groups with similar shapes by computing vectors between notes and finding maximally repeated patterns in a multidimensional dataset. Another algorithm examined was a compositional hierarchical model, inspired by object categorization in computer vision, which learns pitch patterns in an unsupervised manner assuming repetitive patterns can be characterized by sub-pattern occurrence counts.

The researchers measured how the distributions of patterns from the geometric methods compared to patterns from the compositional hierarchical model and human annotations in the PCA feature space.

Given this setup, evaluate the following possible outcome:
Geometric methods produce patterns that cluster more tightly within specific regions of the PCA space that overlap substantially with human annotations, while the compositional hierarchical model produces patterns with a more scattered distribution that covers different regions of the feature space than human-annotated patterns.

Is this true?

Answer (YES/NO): NO